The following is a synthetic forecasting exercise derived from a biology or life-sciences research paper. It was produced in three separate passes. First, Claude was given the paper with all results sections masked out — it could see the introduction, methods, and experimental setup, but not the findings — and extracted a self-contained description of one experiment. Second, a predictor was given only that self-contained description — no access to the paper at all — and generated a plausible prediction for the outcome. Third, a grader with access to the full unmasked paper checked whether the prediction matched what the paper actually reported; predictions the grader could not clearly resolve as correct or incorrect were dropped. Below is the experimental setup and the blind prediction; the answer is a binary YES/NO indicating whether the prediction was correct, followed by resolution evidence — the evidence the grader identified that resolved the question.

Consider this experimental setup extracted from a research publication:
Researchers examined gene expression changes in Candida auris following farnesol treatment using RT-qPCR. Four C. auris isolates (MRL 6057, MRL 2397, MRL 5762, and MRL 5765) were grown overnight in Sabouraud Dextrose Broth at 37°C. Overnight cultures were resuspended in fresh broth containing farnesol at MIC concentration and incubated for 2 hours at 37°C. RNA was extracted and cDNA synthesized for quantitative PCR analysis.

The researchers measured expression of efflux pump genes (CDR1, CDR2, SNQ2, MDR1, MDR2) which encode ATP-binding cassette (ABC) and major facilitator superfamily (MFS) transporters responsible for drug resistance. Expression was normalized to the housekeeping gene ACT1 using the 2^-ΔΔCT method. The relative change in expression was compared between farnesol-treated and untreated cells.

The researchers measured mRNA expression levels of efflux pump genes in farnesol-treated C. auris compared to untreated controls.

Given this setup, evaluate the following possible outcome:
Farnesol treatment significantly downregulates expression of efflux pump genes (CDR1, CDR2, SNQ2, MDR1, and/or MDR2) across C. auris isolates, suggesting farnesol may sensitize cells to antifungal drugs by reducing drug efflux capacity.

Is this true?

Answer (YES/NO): YES